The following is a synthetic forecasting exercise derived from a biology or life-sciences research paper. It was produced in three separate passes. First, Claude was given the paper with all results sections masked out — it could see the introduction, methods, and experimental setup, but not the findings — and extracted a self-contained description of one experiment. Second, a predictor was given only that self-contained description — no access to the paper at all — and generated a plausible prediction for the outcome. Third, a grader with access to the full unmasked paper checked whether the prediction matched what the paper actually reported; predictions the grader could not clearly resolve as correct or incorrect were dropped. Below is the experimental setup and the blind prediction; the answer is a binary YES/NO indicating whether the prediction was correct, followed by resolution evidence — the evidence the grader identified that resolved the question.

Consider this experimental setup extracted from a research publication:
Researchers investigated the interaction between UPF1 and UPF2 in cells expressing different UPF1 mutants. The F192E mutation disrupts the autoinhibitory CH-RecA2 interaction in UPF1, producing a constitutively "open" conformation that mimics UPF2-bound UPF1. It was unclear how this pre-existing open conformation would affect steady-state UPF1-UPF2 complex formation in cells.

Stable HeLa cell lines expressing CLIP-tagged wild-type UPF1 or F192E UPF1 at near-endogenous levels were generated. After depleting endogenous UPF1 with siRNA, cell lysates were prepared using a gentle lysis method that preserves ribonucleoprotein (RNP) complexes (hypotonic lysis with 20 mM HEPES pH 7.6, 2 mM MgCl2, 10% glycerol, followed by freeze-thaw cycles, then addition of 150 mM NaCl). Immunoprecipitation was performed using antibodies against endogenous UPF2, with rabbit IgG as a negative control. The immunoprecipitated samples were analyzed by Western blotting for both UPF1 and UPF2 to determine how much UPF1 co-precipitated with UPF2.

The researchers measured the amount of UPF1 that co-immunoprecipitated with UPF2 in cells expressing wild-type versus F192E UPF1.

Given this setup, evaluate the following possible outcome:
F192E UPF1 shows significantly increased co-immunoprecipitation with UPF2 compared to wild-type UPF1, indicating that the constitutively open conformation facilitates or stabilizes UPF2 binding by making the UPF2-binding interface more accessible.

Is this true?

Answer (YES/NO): NO